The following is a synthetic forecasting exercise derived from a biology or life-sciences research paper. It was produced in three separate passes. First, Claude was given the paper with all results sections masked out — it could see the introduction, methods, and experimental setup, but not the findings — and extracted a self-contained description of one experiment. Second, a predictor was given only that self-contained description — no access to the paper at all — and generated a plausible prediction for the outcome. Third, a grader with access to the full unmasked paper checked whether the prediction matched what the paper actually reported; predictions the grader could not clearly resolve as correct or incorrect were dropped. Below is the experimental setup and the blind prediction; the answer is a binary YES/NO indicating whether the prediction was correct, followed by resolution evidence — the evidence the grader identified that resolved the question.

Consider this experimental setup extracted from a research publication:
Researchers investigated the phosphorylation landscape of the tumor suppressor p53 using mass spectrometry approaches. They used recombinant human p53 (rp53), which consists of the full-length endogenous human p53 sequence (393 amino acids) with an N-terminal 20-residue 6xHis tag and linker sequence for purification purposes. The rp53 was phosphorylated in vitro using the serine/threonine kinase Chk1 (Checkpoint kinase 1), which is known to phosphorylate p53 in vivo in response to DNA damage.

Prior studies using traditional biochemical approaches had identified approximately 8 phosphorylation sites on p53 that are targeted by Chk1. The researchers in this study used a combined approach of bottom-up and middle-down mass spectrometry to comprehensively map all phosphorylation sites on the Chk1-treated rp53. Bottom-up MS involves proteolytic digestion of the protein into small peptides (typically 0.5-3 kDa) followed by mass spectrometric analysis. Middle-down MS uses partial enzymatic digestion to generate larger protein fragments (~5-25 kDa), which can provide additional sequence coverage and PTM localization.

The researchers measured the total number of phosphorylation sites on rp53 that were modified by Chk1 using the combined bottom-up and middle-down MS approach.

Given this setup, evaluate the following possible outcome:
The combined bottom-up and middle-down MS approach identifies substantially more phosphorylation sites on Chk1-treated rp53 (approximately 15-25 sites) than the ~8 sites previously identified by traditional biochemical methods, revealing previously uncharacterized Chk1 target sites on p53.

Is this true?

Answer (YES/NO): NO